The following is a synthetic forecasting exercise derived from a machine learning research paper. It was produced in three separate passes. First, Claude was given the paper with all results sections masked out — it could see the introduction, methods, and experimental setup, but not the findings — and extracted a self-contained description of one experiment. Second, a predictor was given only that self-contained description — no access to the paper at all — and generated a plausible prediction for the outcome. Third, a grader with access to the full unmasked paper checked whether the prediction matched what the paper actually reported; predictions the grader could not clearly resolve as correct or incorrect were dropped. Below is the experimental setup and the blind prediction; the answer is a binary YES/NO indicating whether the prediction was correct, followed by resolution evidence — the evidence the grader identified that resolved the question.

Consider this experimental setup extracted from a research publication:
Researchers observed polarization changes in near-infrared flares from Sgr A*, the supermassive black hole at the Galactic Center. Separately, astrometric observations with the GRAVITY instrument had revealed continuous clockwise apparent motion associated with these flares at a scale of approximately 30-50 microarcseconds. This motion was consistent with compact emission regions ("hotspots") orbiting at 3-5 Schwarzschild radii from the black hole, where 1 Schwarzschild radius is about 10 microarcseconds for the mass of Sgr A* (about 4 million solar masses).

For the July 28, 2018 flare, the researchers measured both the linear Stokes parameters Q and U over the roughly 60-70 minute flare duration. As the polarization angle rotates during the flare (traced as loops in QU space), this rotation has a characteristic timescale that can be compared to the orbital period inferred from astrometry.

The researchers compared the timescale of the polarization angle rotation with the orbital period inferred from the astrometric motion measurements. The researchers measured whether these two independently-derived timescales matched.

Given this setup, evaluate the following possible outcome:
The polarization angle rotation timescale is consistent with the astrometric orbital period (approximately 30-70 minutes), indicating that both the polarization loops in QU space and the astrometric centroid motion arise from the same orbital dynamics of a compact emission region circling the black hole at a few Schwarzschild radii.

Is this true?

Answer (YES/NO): YES